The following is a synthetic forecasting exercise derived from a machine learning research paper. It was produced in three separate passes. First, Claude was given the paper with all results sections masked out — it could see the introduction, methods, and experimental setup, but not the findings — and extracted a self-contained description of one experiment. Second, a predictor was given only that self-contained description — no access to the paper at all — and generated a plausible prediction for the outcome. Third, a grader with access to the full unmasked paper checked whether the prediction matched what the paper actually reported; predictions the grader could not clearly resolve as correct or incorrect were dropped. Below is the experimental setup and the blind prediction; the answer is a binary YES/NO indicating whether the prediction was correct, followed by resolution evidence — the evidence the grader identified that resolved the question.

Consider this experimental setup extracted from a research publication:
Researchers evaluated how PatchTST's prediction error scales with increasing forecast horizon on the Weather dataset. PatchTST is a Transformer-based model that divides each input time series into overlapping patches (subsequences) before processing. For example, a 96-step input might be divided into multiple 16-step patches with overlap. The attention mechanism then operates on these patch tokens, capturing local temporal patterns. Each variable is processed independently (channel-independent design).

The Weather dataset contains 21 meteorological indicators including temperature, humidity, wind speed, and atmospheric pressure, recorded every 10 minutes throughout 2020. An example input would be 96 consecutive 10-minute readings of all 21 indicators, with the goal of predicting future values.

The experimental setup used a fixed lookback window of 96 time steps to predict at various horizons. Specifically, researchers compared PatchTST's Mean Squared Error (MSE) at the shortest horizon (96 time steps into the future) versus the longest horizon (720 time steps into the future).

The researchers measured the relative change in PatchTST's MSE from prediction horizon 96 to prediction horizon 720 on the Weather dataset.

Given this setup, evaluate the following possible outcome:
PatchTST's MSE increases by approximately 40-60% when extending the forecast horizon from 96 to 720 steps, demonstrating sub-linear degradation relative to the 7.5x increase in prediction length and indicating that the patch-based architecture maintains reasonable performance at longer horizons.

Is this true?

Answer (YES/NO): NO